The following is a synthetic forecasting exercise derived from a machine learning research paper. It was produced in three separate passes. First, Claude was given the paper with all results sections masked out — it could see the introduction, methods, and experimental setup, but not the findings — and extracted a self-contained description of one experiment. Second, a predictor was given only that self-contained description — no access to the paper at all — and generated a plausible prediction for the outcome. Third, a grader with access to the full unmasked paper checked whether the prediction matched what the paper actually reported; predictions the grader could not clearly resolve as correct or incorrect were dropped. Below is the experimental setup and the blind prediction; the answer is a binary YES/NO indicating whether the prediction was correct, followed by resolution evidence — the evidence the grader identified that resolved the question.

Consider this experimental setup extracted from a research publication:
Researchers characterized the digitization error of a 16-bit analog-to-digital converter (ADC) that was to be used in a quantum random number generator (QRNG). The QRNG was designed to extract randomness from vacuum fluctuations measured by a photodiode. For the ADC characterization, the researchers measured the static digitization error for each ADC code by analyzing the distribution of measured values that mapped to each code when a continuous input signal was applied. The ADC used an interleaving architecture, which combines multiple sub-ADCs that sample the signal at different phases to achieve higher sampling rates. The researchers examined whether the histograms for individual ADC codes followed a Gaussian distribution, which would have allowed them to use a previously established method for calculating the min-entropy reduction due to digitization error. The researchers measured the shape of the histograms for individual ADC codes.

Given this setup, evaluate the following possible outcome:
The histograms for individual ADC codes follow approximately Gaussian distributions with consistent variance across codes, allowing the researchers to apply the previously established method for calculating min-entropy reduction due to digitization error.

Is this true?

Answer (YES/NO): NO